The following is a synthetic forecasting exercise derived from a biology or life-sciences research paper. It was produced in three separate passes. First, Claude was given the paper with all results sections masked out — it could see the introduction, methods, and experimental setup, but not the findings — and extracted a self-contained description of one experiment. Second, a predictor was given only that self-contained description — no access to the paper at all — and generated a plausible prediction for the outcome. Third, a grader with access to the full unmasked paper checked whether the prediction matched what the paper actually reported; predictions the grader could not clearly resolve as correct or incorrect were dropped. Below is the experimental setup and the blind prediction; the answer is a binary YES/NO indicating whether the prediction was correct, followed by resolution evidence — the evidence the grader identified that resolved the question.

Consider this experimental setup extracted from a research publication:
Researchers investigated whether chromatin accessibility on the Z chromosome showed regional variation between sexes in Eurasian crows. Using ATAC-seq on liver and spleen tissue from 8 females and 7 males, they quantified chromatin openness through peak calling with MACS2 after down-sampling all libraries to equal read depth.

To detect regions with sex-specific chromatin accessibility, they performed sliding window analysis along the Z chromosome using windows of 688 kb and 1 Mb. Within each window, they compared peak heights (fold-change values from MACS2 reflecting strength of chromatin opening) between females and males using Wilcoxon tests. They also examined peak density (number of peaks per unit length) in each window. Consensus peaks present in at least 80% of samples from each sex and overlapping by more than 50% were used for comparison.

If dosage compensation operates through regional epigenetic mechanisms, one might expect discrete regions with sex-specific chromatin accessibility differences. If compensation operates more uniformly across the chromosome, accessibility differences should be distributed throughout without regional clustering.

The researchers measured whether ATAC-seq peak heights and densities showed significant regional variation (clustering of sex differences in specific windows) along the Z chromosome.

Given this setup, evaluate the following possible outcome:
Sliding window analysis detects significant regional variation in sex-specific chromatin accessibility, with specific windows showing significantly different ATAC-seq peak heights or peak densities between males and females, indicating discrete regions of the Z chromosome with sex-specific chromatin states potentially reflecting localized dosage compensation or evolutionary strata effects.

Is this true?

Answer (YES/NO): NO